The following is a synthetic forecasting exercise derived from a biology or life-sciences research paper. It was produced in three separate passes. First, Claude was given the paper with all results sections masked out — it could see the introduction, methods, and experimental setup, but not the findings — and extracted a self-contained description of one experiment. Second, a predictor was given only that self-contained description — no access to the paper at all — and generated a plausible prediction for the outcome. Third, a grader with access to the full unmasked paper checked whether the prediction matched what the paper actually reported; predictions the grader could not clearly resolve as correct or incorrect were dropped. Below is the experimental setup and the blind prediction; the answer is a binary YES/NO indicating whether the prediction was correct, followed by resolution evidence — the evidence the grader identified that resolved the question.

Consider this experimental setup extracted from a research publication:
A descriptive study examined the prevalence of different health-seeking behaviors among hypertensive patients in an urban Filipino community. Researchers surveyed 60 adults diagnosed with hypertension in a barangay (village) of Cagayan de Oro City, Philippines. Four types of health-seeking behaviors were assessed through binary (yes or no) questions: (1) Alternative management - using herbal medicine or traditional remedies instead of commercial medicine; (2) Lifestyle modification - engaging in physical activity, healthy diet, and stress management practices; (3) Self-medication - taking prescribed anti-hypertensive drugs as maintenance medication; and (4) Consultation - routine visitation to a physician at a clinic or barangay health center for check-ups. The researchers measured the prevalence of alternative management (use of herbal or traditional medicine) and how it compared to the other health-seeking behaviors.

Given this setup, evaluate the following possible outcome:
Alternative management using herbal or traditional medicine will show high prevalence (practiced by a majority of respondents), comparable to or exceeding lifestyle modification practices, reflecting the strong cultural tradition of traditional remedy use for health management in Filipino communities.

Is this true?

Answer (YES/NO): NO